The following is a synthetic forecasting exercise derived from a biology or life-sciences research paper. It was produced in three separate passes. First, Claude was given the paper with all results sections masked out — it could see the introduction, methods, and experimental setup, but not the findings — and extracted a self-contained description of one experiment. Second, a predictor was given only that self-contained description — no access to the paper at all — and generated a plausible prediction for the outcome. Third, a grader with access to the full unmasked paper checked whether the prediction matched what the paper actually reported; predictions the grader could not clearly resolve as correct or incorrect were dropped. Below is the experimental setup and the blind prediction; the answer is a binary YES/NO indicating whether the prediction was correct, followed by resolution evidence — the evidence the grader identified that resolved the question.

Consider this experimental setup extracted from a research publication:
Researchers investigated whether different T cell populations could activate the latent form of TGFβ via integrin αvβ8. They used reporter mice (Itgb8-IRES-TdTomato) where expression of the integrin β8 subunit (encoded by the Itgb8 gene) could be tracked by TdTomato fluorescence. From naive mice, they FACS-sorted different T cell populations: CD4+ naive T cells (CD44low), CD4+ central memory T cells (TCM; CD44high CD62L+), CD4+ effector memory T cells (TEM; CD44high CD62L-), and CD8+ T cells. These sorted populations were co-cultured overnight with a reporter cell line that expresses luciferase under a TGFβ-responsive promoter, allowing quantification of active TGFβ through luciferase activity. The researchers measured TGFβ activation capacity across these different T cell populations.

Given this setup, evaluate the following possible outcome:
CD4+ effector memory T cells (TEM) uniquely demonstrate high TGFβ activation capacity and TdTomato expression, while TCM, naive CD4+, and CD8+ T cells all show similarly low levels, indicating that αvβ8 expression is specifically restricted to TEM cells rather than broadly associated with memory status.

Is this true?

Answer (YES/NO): YES